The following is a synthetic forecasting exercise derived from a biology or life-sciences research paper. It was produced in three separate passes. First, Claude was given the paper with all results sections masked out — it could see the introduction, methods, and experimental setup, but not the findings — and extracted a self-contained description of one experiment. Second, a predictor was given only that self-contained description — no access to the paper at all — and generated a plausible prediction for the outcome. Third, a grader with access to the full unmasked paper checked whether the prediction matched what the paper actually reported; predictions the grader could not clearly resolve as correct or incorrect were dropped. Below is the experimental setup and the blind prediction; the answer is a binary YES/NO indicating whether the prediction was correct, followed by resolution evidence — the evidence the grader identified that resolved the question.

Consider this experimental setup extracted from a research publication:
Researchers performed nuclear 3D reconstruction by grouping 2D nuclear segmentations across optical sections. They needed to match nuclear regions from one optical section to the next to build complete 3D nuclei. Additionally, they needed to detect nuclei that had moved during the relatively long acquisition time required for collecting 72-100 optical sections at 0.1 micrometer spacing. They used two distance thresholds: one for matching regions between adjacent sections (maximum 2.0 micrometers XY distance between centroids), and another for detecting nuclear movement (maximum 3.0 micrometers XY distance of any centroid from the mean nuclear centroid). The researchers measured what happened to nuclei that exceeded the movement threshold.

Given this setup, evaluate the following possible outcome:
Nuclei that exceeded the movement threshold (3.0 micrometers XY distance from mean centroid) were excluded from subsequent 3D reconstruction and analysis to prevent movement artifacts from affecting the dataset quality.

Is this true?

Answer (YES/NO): YES